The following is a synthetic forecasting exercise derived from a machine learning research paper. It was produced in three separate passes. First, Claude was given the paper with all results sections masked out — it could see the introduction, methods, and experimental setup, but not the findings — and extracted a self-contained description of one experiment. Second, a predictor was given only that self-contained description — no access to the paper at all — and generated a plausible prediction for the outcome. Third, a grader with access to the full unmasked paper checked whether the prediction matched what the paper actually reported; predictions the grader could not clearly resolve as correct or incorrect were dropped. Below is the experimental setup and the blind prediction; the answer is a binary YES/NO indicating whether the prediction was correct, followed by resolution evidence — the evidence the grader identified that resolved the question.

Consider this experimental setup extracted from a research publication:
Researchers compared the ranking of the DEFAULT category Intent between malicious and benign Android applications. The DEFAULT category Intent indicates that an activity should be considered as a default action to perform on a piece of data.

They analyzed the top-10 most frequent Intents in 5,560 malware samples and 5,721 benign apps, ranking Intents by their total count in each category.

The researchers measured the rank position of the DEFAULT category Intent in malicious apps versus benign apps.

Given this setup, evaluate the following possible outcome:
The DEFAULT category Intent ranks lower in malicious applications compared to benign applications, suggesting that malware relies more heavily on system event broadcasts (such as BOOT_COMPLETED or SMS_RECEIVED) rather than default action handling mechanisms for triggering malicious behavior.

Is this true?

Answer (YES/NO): YES